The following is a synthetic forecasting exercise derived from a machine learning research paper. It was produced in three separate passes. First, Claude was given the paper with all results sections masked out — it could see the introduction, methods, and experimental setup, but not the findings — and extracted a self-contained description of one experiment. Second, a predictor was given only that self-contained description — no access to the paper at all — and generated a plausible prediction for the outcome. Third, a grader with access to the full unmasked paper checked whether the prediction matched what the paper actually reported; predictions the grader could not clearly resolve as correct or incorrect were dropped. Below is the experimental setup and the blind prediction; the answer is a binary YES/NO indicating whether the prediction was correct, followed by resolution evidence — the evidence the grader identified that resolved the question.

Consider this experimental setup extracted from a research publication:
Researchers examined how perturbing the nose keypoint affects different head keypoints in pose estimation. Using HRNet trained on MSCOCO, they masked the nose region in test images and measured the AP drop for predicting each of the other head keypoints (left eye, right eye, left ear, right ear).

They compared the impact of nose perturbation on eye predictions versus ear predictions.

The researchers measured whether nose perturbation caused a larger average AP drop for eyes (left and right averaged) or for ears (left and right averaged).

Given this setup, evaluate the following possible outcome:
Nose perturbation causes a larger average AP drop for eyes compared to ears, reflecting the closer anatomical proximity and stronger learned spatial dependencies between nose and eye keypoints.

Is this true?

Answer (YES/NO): YES